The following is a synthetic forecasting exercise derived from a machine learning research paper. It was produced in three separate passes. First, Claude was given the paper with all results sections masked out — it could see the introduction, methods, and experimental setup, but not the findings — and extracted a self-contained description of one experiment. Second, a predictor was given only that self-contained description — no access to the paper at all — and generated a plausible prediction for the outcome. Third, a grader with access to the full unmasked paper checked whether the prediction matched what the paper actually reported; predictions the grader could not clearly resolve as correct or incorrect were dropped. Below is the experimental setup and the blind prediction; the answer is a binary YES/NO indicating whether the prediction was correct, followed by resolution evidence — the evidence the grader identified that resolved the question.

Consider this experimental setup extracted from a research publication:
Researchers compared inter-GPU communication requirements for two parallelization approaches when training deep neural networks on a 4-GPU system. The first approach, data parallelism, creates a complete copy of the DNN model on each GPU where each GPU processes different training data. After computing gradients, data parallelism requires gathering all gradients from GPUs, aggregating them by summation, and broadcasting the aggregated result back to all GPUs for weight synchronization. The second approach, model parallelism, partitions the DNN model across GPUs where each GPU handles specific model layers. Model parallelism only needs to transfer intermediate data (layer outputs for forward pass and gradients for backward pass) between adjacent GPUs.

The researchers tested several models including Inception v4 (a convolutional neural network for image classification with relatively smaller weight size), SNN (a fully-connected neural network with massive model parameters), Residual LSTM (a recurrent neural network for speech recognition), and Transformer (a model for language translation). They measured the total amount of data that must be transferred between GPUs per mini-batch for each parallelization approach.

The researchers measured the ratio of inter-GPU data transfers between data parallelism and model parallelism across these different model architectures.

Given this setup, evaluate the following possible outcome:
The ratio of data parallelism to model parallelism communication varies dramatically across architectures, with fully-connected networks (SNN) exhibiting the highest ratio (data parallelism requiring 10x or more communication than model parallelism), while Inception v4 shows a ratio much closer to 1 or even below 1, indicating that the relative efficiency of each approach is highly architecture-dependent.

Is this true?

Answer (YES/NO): NO